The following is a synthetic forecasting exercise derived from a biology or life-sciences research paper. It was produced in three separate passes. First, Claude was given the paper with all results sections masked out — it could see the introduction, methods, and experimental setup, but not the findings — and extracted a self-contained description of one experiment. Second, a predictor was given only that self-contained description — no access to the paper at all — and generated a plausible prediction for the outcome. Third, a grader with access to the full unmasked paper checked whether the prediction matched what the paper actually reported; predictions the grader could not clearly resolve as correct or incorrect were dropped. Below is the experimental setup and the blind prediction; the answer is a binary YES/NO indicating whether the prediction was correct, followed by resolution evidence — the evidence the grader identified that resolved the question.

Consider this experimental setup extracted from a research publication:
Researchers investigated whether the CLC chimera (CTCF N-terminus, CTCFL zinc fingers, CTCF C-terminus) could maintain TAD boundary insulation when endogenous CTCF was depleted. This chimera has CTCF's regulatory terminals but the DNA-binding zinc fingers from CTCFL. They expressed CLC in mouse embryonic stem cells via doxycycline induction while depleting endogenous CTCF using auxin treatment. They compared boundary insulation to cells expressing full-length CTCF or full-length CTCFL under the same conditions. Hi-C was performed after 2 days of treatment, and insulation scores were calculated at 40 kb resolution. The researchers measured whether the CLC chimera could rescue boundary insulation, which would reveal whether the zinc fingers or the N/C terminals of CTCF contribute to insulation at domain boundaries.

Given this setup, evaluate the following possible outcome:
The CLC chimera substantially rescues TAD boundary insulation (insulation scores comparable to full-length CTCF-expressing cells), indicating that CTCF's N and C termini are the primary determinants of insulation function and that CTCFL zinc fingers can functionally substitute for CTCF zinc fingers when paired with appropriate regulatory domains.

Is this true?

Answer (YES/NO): NO